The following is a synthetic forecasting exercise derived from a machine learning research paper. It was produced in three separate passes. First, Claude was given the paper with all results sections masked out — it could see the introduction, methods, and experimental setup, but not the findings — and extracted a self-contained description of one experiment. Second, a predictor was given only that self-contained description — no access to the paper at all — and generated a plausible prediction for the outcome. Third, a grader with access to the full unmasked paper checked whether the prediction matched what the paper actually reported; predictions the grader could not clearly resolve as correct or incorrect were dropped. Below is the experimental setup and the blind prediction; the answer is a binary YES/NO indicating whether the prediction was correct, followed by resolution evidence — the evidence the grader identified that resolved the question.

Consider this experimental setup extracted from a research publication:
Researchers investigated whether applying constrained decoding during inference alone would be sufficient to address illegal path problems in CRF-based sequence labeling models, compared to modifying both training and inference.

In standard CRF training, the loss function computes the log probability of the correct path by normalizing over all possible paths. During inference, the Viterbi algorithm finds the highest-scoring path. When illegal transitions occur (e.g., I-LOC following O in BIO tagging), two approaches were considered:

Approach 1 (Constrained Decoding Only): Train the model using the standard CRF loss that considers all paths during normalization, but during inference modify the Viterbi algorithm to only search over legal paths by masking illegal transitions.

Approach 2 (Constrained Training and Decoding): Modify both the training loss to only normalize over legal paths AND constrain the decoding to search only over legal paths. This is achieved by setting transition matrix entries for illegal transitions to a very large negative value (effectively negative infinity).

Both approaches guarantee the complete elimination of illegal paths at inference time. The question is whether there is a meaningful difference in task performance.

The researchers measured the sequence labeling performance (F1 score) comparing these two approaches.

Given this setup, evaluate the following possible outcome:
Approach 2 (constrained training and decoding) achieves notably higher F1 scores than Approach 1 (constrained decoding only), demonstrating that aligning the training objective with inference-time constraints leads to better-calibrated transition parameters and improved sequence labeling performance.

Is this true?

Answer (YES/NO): NO